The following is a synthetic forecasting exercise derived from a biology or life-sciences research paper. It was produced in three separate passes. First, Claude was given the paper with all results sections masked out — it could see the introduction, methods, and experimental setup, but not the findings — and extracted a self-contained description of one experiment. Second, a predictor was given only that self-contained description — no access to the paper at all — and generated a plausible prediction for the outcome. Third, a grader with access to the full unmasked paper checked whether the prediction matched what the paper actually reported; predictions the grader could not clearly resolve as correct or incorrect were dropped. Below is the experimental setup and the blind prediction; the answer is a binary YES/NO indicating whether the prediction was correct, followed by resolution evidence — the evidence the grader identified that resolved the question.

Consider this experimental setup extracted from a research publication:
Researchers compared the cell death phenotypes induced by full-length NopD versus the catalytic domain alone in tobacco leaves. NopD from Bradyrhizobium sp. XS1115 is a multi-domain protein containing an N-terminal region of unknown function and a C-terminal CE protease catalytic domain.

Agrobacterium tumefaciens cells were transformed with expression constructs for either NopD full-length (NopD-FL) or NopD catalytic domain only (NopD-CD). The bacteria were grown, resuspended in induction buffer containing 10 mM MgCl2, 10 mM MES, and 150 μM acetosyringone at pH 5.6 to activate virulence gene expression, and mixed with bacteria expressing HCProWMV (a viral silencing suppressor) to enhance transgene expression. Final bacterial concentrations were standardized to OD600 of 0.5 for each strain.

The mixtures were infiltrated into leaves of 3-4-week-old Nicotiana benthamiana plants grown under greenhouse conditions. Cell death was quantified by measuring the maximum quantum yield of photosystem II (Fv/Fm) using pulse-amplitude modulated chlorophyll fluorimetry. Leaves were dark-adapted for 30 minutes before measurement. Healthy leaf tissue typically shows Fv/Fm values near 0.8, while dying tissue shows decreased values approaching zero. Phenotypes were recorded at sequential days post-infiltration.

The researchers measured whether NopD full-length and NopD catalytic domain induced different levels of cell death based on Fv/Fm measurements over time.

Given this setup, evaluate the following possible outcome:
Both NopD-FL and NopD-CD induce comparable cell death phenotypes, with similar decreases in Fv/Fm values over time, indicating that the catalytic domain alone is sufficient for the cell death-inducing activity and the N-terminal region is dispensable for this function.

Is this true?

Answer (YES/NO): NO